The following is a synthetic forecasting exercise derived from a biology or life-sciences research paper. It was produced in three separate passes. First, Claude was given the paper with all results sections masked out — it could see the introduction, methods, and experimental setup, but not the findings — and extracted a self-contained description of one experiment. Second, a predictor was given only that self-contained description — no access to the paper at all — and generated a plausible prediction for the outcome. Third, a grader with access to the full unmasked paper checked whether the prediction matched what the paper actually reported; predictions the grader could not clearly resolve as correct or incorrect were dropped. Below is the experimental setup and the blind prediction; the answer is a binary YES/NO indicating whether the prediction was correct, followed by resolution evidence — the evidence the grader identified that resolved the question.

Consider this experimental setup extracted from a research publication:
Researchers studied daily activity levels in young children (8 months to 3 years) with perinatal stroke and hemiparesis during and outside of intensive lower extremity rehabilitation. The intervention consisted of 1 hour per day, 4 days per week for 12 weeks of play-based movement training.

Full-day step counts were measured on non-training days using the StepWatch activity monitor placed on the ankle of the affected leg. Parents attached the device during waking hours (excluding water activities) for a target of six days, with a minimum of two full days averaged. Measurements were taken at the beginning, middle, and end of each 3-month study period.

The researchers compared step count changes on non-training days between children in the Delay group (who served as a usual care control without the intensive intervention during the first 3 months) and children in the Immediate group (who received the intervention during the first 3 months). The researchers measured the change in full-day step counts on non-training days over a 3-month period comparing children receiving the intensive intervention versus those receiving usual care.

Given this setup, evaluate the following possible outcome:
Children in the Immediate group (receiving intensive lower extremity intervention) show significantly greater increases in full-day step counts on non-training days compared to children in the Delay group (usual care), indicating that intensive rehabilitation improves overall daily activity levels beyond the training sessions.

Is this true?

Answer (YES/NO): NO